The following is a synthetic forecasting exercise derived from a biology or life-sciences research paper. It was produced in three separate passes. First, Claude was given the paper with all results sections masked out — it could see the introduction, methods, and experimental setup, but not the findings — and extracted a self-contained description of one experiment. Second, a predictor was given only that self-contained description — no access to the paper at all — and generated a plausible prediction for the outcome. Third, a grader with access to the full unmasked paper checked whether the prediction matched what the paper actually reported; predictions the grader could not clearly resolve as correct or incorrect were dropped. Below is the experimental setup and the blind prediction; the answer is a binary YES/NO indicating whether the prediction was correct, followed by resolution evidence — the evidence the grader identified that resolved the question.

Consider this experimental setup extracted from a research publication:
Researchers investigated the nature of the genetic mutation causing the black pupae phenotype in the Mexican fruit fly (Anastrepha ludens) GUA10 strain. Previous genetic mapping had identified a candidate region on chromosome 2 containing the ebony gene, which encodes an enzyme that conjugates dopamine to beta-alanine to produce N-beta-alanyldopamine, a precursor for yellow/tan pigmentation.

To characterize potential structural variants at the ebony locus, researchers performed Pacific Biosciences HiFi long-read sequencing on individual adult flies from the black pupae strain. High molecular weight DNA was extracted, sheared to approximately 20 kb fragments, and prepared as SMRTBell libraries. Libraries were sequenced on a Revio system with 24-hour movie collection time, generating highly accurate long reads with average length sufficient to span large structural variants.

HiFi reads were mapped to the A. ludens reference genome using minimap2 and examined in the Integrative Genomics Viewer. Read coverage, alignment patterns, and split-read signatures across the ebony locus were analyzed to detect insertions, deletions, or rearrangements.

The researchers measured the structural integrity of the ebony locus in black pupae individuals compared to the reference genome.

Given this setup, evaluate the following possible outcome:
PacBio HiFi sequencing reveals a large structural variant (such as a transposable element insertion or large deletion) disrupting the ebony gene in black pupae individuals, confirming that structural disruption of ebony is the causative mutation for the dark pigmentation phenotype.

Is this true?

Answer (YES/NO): YES